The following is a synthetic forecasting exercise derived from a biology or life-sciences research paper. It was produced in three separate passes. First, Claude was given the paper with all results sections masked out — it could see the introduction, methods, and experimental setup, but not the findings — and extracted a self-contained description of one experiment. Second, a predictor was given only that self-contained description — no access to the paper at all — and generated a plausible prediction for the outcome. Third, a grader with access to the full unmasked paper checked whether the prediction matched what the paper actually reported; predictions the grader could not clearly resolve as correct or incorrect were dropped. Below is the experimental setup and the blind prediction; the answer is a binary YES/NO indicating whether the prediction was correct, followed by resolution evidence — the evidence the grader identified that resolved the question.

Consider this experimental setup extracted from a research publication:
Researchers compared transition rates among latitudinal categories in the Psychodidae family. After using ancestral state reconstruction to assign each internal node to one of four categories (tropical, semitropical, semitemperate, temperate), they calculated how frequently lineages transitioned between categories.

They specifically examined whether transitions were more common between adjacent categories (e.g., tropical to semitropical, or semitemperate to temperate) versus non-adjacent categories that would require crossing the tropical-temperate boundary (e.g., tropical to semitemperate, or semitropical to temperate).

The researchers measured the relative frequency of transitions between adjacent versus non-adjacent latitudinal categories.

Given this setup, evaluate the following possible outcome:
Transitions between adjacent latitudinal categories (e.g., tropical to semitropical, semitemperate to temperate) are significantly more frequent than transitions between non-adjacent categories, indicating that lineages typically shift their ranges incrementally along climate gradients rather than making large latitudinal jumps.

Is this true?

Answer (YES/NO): YES